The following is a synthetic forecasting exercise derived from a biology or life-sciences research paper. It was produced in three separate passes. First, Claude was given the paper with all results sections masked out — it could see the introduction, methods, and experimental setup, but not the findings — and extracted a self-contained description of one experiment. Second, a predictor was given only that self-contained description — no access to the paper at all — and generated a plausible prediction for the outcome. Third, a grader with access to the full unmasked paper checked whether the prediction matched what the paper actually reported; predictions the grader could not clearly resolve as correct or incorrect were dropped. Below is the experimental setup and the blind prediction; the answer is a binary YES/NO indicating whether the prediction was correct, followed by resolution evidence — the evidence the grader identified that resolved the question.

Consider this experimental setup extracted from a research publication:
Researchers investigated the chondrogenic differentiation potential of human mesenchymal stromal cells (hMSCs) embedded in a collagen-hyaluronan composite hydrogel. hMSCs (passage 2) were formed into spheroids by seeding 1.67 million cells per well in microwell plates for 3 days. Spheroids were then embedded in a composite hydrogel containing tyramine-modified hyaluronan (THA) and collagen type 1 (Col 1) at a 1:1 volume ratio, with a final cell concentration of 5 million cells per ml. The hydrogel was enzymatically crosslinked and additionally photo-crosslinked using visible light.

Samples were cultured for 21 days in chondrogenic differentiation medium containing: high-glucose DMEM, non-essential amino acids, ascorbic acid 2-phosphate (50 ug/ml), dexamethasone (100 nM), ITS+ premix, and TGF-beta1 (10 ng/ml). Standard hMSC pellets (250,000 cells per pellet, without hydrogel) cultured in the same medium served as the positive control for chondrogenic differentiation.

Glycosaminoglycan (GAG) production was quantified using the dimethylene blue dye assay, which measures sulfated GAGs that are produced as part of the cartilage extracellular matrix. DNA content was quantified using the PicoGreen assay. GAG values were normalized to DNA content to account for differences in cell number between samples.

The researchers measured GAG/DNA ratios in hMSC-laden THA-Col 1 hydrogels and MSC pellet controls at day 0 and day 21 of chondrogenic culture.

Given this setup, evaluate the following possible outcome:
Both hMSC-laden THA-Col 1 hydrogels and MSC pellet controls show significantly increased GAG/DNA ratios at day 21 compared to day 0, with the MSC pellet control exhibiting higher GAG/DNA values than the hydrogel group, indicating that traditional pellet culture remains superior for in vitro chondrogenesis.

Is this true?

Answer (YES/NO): NO